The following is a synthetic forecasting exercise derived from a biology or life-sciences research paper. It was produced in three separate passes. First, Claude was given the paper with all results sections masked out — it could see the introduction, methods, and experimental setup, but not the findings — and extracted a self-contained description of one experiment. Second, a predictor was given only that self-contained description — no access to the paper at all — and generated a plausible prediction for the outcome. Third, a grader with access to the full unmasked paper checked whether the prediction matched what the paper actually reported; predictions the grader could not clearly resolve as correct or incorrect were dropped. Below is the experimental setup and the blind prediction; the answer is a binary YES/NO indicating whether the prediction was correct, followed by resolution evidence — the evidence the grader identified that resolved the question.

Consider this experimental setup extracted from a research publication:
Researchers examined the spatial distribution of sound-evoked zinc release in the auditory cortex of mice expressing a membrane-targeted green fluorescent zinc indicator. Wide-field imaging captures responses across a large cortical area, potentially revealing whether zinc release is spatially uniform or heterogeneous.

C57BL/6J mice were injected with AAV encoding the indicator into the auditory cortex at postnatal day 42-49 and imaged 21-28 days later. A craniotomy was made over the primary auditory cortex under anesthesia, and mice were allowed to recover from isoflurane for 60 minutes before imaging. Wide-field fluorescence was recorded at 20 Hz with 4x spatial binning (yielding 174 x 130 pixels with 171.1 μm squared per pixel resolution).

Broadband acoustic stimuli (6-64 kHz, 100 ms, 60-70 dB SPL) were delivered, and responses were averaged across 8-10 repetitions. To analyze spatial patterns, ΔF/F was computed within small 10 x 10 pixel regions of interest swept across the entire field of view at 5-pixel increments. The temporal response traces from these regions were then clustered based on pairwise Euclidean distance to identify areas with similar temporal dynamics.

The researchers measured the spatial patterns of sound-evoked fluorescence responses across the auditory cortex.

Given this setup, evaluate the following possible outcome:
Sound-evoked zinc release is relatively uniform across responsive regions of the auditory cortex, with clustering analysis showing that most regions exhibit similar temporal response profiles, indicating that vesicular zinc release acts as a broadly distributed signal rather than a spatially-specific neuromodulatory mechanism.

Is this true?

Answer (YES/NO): NO